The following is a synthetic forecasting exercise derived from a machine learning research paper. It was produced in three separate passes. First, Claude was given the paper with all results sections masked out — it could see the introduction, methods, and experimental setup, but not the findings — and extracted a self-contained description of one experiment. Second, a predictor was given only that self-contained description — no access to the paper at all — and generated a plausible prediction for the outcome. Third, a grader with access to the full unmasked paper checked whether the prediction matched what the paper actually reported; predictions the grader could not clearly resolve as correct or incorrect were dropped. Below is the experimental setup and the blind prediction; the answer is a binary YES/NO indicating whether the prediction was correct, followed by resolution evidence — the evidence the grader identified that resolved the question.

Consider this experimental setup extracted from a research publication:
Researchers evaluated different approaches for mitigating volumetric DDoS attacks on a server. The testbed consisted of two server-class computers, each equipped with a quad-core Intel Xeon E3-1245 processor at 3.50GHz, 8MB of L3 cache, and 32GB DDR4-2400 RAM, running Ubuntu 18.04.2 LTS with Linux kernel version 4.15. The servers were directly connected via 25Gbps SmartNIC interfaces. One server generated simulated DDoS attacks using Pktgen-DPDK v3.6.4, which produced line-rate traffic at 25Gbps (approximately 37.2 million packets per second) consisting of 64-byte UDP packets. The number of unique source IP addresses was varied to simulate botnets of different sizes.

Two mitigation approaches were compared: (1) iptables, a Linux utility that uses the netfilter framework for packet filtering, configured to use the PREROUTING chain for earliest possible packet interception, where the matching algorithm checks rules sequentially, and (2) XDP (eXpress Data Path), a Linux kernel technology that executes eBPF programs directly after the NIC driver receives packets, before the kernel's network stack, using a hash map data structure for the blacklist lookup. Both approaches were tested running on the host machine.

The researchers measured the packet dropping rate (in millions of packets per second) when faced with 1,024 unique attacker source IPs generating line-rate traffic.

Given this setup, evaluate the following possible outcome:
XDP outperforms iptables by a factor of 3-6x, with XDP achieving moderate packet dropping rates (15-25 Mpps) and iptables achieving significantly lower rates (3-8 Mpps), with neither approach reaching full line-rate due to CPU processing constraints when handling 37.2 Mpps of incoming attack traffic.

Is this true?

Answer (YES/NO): NO